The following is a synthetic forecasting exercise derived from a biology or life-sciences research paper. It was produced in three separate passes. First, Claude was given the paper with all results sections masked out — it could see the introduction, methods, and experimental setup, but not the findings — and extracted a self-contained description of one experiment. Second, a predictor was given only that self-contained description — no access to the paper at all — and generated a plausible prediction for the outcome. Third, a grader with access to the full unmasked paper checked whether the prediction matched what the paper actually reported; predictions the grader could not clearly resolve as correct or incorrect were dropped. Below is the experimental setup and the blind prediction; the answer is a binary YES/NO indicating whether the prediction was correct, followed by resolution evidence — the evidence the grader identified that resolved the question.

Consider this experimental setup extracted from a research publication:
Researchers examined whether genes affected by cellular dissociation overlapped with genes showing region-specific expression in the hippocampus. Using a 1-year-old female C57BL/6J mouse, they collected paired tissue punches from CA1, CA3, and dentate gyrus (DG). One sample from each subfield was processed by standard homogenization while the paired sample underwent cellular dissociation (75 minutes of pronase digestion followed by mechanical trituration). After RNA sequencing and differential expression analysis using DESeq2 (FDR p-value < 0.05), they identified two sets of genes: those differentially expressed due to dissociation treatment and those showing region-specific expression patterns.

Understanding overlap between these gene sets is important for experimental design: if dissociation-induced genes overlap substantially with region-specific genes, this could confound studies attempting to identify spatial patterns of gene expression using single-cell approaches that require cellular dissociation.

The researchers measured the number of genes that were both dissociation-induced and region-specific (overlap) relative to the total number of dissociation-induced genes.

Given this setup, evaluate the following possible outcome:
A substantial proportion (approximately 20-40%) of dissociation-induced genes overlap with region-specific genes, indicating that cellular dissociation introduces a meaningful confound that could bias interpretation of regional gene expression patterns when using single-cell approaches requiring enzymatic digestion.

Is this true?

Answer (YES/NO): NO